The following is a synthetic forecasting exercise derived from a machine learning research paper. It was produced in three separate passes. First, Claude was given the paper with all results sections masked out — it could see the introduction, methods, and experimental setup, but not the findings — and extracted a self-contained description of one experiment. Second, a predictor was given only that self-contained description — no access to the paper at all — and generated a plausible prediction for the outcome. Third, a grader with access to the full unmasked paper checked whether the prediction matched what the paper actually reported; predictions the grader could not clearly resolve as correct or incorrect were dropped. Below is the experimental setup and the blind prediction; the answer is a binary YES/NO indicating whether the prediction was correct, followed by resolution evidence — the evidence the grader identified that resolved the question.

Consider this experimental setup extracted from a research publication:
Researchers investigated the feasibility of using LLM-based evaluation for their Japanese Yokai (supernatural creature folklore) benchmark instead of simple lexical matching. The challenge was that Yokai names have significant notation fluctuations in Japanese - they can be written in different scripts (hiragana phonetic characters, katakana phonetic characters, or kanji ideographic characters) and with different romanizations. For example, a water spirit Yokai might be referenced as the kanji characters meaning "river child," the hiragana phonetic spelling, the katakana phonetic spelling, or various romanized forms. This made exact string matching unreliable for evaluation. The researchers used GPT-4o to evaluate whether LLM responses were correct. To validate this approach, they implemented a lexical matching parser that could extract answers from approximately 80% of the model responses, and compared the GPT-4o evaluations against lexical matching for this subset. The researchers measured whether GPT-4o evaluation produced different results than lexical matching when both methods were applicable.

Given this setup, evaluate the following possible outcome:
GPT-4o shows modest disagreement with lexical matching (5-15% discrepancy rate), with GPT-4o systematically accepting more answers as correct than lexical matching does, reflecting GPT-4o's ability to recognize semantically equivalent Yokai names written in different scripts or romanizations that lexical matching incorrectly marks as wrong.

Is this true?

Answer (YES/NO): NO